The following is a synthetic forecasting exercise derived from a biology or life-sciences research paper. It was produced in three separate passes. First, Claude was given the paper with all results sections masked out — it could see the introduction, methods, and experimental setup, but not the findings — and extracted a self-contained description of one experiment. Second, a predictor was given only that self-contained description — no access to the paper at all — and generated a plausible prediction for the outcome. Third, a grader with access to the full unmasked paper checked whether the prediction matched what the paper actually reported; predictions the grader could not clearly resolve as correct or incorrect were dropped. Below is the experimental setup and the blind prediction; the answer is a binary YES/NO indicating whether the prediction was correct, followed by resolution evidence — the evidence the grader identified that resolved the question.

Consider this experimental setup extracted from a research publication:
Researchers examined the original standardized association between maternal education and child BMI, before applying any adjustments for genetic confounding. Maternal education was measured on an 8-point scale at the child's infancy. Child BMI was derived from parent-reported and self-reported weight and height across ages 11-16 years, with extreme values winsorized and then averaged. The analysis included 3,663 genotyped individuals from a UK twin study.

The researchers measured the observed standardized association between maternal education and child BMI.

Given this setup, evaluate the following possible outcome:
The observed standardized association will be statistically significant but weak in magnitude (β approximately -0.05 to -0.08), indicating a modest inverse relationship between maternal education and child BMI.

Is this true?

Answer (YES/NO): NO